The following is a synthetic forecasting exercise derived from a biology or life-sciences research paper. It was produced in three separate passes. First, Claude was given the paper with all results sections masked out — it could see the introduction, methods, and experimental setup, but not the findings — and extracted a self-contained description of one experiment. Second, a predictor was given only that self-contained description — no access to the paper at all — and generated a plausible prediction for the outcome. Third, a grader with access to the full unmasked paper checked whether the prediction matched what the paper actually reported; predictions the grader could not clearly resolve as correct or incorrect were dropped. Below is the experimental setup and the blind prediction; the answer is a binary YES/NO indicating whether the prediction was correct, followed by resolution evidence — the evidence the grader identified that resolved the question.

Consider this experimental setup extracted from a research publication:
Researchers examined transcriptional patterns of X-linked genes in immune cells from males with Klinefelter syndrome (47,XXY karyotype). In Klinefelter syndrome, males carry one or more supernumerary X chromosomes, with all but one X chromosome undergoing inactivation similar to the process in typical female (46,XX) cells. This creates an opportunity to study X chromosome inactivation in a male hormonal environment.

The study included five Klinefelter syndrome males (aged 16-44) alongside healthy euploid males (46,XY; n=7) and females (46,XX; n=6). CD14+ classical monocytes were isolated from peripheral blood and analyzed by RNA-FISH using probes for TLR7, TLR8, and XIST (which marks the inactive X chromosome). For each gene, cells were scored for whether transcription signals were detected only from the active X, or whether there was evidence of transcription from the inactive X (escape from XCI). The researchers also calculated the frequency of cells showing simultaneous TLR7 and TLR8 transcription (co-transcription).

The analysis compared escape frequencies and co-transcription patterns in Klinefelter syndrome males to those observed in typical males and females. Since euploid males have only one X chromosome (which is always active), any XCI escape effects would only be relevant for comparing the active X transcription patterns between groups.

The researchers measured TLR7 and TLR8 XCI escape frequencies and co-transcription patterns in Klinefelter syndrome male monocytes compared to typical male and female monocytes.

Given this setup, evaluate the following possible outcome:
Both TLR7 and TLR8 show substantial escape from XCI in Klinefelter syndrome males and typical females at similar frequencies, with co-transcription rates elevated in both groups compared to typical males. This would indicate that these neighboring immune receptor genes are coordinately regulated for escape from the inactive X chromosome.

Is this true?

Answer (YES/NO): NO